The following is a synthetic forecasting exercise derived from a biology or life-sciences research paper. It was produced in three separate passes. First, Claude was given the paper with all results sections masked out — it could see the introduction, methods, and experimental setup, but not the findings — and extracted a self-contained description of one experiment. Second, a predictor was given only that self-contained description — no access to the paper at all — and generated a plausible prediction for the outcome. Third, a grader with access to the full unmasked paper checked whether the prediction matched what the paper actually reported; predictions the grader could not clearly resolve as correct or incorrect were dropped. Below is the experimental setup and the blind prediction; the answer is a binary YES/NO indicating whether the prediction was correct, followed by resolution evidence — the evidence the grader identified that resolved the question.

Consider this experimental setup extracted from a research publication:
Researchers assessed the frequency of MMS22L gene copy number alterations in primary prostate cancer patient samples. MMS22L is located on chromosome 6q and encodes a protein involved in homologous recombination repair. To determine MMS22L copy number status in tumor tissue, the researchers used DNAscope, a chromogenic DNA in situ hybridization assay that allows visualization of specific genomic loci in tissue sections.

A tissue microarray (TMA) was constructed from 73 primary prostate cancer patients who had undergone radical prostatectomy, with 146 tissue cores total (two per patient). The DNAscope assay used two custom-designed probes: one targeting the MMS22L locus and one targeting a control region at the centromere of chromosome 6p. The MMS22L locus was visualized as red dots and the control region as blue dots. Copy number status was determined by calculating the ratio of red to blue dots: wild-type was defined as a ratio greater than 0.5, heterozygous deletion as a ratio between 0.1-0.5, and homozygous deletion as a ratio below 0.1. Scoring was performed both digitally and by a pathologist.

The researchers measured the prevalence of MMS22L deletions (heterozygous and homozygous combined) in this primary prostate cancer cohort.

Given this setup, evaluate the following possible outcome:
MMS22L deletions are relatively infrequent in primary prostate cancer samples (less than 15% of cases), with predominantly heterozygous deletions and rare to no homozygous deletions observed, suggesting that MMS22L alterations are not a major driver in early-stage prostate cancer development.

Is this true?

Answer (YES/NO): NO